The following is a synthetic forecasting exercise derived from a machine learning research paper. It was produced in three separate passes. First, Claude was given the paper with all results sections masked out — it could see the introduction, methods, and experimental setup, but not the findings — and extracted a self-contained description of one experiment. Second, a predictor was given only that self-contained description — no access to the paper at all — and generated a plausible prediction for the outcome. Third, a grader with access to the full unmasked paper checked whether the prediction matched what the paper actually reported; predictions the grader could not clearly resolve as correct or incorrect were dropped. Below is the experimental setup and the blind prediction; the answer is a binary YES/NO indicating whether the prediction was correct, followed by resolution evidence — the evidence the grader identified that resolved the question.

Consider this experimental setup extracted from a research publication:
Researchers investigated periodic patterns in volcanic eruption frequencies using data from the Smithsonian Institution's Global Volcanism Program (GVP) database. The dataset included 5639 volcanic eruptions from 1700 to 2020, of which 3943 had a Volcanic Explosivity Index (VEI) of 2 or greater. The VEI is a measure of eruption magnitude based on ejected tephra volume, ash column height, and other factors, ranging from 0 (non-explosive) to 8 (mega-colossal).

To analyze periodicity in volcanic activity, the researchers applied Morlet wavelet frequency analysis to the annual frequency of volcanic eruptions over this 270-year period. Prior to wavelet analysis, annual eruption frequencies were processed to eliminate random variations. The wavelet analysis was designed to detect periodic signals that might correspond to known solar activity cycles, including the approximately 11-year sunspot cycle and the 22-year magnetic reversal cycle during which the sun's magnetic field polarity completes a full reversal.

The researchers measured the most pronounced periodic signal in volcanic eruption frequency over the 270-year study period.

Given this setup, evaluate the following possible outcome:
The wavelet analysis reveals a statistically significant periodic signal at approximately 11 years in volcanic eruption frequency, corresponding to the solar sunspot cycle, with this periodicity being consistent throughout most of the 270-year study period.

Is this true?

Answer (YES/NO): NO